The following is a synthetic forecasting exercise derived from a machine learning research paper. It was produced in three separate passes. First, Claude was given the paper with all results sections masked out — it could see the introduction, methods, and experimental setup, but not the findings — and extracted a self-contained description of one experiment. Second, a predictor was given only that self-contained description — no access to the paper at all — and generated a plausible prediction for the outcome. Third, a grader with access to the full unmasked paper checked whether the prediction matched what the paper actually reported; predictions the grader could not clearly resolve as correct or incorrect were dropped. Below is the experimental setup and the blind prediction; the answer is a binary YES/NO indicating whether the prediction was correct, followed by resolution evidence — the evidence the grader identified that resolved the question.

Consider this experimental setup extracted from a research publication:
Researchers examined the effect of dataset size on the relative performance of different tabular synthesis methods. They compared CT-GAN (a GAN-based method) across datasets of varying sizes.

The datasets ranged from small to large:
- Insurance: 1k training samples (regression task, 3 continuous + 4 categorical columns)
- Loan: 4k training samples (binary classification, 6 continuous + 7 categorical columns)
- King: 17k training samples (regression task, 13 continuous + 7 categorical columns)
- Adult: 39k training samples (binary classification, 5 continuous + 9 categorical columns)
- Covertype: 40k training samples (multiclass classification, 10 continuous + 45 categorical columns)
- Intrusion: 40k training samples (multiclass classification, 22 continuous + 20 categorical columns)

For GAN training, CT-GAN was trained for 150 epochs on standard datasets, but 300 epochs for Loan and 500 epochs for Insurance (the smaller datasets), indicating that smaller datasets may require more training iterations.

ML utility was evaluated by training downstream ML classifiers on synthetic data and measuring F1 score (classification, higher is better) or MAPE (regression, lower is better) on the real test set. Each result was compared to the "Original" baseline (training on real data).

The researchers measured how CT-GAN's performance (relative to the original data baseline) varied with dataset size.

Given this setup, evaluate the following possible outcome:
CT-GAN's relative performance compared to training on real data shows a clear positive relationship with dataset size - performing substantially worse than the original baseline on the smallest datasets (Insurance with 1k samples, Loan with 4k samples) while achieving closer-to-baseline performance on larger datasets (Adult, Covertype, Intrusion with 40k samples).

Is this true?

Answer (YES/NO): NO